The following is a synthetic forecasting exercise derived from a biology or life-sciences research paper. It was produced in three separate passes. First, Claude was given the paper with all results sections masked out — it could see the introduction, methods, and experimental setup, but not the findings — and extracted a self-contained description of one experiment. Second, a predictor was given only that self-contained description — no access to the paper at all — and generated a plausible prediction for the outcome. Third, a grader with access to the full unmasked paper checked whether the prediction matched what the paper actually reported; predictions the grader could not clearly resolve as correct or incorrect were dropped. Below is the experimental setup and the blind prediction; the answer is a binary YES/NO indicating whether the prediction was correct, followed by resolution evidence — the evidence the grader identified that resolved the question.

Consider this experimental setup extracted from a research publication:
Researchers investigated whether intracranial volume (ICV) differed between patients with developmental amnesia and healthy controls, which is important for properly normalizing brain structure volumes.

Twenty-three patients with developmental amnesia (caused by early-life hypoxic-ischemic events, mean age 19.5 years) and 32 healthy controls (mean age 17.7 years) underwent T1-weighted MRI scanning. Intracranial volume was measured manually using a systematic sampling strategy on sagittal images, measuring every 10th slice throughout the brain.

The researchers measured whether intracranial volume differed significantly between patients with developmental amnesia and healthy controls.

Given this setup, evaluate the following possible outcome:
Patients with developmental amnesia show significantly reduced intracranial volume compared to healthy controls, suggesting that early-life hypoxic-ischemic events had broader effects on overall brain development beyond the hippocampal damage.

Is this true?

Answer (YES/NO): YES